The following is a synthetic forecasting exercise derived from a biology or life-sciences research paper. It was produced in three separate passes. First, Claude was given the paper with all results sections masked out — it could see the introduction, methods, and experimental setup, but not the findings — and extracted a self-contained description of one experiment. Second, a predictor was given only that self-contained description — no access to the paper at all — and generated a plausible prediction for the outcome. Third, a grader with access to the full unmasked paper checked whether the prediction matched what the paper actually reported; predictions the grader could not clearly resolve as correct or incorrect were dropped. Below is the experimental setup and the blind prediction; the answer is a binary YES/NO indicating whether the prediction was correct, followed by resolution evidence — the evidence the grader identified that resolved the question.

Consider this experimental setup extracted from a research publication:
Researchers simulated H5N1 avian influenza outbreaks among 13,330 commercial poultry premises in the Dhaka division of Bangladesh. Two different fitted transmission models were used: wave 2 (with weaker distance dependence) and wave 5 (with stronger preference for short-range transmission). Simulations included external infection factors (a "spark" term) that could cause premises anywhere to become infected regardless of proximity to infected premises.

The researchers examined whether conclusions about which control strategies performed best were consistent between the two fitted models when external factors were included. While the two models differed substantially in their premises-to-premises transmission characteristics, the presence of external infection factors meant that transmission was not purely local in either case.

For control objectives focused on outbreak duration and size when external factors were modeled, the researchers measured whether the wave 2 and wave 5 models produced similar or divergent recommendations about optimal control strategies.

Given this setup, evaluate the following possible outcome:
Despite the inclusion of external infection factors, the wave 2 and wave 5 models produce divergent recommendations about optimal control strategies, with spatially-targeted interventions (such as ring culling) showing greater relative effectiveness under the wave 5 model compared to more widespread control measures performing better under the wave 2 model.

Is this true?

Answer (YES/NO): NO